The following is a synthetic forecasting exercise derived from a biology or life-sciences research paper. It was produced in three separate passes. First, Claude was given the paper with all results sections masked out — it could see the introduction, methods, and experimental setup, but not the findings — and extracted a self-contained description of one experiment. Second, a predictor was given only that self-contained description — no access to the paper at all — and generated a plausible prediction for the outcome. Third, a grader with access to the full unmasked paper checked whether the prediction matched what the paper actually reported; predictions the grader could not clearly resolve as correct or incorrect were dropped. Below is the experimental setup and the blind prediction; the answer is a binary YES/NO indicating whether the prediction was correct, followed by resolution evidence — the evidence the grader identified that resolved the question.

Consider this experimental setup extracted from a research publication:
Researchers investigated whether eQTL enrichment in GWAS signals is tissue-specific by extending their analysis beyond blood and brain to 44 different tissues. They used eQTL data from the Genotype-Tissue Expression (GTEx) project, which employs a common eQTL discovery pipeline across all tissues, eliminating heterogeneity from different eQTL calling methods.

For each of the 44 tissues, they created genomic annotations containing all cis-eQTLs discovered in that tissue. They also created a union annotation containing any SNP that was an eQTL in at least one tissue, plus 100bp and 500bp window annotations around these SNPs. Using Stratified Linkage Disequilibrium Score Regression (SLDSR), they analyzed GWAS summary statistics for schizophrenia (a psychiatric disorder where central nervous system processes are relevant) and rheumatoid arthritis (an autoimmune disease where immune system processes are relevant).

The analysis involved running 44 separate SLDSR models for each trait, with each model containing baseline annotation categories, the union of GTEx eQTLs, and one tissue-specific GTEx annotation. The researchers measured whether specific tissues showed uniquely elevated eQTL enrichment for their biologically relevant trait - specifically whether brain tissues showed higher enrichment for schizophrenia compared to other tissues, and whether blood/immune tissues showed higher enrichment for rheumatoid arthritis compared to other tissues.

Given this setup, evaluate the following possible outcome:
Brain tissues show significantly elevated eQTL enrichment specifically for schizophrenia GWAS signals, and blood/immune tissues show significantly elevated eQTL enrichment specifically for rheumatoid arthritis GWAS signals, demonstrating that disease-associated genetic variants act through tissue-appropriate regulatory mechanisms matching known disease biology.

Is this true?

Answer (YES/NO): NO